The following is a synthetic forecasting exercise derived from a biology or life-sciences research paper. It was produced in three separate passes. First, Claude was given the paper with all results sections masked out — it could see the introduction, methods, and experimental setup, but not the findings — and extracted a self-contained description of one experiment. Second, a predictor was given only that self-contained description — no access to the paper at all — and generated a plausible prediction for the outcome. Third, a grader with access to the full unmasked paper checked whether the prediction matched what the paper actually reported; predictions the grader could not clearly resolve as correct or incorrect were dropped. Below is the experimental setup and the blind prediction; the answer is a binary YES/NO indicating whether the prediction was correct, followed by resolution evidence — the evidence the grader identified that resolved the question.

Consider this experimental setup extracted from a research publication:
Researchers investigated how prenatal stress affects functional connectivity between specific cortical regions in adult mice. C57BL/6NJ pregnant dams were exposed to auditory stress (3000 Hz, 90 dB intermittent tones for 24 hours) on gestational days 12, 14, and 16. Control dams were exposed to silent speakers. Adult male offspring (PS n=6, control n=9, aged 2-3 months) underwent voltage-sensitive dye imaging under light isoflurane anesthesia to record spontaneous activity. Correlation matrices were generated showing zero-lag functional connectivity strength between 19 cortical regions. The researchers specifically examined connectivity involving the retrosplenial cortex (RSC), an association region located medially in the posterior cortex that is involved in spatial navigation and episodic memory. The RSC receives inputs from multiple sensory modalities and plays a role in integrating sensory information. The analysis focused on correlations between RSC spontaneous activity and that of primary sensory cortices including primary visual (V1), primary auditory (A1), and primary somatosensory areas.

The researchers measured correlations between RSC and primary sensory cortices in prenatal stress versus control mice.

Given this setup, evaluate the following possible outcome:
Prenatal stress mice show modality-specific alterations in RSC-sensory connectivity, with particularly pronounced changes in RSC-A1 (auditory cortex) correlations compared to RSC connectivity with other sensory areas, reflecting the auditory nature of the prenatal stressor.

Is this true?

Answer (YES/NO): NO